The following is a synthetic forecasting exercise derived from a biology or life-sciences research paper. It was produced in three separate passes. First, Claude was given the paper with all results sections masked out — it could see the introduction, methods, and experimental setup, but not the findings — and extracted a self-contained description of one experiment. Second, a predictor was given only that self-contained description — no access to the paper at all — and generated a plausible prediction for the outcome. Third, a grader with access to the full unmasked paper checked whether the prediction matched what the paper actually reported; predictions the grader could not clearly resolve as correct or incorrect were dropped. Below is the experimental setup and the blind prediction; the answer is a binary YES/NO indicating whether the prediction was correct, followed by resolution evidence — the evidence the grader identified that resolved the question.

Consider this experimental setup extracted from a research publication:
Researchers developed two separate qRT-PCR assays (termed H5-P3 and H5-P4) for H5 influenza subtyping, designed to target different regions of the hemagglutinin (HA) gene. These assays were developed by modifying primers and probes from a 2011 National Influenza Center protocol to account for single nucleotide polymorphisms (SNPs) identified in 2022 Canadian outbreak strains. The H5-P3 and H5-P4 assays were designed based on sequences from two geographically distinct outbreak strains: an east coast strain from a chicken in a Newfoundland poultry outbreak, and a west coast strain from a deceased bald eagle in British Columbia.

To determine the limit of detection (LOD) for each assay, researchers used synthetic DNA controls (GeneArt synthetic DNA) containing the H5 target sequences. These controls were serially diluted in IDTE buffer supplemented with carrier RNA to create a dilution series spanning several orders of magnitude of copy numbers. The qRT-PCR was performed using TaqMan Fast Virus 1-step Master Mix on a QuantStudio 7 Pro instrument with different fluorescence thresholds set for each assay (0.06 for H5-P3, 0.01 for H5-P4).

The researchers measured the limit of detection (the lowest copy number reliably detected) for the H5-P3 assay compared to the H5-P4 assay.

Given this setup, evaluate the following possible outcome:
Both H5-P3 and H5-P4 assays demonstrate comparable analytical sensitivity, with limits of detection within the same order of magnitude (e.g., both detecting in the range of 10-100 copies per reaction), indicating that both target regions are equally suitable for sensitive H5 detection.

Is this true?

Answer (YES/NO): YES